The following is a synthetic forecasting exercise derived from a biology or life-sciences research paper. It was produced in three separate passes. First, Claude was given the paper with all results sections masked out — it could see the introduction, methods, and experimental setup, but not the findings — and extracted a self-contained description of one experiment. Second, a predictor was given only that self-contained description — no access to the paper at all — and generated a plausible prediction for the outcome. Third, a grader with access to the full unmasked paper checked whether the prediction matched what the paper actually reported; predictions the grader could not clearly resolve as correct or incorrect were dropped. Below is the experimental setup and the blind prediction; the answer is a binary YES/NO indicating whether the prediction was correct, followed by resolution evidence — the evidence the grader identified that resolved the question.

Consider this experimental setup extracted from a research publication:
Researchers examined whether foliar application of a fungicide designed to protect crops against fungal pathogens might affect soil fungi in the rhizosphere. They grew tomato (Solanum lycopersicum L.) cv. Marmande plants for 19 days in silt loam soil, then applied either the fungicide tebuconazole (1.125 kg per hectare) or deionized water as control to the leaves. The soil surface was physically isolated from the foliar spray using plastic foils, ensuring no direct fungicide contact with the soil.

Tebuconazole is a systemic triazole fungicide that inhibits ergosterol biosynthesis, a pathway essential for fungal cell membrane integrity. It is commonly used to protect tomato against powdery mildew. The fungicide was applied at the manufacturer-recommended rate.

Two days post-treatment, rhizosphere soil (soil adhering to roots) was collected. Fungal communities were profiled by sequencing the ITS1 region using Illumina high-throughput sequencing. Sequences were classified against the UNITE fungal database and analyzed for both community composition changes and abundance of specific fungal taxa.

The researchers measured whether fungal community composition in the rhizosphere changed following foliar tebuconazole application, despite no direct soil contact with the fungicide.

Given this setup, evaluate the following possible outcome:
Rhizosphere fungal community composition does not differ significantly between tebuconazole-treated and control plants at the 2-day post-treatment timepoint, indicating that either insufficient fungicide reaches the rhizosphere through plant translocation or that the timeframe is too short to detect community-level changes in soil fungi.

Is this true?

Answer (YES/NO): NO